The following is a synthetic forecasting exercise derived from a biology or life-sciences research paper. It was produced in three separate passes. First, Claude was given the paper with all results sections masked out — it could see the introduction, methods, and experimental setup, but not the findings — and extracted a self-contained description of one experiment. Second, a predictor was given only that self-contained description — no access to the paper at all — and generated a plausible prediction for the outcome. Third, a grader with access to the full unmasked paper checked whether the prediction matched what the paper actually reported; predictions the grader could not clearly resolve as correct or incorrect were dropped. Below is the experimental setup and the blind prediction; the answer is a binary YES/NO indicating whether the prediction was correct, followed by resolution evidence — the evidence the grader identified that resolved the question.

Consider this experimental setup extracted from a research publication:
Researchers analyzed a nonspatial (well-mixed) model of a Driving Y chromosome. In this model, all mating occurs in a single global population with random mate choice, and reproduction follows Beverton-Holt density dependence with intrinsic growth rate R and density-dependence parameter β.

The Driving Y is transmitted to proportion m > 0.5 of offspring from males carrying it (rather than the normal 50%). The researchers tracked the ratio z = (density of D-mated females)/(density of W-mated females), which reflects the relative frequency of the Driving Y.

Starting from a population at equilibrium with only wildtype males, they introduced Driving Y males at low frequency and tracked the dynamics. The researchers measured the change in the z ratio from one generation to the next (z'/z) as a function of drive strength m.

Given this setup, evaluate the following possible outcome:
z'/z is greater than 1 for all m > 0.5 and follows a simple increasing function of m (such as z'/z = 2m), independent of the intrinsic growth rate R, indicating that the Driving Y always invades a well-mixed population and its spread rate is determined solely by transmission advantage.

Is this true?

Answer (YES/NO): YES